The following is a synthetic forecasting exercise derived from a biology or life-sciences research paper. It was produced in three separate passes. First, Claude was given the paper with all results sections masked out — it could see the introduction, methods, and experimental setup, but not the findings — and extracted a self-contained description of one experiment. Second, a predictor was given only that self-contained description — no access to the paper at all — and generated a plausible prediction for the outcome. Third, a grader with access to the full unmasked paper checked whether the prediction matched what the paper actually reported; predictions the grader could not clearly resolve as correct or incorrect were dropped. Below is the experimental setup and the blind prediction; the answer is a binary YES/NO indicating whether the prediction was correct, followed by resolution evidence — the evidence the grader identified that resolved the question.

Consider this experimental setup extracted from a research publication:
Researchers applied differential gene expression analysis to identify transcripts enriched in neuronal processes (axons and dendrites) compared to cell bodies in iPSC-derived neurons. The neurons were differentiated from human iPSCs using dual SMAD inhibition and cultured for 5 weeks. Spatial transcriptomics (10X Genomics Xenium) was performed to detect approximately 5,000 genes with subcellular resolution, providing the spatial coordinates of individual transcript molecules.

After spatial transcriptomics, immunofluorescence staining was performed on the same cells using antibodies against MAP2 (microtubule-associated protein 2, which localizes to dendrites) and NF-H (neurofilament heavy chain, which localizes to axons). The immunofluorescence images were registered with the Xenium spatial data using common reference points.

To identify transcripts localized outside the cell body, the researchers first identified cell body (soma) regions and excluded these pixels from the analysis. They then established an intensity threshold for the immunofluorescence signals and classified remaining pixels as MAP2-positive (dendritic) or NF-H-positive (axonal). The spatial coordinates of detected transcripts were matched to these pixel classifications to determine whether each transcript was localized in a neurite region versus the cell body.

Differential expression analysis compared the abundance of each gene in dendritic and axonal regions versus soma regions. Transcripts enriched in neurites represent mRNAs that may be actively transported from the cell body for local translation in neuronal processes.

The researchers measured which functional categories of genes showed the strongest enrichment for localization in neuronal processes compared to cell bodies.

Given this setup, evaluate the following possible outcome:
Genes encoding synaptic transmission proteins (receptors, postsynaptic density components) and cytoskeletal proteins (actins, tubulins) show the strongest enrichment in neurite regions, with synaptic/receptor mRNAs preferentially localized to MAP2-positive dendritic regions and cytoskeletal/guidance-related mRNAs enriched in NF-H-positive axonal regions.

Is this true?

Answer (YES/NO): NO